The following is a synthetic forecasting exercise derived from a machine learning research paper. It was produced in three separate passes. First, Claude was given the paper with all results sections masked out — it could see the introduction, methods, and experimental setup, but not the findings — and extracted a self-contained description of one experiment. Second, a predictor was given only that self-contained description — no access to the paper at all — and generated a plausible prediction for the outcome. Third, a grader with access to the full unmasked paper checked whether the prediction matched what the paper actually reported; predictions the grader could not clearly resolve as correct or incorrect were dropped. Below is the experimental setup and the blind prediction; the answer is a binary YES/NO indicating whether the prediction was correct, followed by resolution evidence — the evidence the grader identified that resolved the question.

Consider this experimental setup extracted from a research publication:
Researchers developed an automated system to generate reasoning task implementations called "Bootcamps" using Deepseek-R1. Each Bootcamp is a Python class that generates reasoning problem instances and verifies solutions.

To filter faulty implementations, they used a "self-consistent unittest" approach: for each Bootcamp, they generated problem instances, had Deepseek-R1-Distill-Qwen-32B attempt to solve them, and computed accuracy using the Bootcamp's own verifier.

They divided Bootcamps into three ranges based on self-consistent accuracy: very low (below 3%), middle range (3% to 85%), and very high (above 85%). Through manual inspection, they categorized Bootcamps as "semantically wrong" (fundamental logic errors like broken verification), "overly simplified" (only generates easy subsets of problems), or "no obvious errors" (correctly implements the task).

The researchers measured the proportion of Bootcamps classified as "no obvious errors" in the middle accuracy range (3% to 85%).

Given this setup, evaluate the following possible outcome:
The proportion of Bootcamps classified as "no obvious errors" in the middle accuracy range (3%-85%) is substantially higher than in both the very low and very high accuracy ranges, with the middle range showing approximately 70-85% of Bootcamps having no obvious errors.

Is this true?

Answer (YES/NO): YES